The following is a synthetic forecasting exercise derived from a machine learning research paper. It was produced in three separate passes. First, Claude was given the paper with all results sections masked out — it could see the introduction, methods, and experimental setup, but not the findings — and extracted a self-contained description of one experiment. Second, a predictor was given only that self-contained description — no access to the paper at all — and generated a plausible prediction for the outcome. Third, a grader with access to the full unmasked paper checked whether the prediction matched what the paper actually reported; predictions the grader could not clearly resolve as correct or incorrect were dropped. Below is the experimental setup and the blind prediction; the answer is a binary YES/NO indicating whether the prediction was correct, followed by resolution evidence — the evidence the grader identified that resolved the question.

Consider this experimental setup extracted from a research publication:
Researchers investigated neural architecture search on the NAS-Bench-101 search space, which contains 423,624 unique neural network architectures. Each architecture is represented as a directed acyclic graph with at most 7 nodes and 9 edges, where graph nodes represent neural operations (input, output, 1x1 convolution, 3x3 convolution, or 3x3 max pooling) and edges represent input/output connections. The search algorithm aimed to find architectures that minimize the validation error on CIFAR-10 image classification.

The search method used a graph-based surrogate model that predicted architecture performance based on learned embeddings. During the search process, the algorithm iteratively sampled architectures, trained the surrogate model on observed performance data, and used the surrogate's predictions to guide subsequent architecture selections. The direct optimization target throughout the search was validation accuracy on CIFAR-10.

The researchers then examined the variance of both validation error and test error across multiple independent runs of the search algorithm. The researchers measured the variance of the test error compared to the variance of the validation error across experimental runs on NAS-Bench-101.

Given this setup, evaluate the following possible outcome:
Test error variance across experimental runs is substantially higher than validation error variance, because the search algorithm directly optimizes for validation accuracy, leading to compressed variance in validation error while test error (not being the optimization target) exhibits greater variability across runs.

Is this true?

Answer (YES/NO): YES